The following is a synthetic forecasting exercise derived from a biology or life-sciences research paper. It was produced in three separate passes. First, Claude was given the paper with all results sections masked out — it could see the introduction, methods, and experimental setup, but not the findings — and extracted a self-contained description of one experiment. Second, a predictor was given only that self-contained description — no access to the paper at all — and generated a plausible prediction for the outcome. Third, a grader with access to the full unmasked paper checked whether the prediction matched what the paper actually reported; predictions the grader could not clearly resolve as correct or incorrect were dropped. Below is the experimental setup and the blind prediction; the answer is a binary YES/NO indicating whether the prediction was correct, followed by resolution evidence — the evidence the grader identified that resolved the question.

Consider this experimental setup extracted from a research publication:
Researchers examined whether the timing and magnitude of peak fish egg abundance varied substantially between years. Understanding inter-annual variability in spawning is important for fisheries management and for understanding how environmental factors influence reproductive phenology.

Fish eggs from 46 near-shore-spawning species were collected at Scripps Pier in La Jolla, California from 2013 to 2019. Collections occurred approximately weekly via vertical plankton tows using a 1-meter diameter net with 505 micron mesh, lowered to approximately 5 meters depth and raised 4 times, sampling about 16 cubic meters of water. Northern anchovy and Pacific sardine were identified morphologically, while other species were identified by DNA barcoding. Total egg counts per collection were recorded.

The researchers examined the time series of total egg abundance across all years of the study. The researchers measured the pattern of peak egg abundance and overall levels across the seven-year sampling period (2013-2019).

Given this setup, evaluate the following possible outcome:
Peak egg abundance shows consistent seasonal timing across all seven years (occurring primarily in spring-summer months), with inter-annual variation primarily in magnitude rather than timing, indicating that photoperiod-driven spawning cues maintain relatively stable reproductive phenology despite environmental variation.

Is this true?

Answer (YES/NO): NO